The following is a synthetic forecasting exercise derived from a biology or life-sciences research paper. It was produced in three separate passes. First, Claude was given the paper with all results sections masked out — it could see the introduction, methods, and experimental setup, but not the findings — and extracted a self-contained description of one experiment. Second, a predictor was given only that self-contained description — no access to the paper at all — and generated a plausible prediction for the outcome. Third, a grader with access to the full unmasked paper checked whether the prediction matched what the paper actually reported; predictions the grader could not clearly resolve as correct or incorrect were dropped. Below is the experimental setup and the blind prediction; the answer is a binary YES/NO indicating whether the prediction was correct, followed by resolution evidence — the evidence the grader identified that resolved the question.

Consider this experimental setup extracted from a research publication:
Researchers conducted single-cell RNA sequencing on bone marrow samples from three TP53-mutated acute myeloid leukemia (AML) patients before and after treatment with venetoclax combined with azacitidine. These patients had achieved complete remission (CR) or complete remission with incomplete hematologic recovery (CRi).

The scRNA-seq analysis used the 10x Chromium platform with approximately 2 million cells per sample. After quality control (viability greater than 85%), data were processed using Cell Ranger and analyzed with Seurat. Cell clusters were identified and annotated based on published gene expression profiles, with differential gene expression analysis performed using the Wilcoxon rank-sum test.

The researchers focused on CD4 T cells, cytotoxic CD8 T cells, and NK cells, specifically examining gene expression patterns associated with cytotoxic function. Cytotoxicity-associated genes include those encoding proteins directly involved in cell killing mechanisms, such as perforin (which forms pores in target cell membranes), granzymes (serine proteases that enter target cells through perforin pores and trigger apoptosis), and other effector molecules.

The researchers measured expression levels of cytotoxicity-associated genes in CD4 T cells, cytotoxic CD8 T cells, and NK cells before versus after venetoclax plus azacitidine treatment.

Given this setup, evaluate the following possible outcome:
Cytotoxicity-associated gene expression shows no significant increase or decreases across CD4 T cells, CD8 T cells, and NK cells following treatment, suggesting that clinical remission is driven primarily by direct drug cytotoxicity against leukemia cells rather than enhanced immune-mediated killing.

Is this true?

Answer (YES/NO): NO